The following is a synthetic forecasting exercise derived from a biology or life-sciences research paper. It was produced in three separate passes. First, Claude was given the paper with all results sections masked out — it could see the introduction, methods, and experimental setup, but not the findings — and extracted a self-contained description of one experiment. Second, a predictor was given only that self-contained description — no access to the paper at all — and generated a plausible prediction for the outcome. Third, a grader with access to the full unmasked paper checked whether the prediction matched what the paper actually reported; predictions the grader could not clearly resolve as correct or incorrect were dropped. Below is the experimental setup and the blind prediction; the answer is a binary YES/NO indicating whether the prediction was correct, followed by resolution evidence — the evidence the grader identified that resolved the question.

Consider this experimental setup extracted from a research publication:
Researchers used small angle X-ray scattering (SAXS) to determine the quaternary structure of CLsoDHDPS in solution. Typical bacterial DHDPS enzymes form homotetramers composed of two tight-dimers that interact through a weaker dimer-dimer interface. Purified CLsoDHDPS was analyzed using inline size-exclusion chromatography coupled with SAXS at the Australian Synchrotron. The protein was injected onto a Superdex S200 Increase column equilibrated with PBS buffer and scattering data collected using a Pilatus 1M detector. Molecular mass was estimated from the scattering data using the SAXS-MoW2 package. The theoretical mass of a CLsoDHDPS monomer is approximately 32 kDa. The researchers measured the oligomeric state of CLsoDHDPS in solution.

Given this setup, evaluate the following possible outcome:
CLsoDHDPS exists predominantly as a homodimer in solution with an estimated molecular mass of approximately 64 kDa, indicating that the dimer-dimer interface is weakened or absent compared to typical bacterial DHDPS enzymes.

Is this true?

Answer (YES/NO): NO